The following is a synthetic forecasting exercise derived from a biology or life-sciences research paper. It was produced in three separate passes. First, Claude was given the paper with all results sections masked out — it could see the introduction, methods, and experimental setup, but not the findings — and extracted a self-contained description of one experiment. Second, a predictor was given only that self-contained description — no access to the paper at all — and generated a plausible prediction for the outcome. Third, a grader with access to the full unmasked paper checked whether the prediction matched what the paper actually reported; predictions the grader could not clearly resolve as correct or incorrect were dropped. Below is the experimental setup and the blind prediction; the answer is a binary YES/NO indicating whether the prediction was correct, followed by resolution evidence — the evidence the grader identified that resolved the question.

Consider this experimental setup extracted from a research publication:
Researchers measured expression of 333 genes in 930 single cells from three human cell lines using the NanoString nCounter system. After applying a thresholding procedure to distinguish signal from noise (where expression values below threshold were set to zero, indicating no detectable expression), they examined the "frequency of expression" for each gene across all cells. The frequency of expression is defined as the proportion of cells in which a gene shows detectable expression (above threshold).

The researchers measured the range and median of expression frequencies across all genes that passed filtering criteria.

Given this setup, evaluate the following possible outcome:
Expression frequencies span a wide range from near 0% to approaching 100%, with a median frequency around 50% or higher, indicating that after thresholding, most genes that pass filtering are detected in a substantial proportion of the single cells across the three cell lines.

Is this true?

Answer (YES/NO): YES